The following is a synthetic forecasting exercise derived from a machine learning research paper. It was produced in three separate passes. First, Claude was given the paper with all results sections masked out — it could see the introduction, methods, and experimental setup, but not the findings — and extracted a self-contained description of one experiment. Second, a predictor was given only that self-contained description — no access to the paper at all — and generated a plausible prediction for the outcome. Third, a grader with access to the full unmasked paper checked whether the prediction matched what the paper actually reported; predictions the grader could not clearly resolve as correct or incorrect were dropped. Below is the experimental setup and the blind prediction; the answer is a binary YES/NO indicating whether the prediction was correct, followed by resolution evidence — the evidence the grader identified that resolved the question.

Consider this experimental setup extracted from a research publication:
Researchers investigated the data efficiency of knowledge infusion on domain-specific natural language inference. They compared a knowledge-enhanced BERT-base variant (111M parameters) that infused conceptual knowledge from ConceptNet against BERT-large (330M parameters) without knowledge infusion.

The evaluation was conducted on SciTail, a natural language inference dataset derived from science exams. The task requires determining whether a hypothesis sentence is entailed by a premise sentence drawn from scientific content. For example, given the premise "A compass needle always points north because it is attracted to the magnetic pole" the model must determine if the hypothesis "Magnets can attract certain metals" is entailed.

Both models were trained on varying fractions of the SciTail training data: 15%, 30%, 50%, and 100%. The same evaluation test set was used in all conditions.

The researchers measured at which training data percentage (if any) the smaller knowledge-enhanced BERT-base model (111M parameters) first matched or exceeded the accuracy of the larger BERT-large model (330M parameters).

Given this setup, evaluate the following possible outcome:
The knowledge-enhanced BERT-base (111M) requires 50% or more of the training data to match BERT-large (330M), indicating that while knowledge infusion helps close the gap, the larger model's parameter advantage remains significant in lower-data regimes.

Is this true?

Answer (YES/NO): NO